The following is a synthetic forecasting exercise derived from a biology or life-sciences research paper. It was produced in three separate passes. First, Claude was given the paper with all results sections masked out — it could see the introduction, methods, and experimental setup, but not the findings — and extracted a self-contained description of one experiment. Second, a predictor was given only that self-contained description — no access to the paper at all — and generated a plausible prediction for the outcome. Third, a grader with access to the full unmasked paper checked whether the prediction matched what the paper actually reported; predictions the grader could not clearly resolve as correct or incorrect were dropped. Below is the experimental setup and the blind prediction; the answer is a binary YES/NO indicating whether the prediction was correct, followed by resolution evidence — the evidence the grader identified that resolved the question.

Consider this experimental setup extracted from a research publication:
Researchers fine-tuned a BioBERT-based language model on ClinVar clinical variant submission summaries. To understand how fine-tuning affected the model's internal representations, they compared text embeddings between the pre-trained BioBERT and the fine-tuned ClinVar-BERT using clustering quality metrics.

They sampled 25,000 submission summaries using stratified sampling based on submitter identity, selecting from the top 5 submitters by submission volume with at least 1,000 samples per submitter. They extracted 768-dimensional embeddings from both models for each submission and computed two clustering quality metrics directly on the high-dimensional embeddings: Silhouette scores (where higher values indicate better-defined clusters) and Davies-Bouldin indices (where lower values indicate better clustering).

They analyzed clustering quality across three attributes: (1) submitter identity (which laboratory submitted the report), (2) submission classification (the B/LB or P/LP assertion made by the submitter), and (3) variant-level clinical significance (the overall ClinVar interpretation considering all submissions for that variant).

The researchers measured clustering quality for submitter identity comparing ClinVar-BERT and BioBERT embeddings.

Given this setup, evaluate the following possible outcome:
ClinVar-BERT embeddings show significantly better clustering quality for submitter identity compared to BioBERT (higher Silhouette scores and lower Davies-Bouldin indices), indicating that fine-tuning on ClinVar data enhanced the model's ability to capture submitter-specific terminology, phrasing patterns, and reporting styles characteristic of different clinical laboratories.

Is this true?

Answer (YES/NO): NO